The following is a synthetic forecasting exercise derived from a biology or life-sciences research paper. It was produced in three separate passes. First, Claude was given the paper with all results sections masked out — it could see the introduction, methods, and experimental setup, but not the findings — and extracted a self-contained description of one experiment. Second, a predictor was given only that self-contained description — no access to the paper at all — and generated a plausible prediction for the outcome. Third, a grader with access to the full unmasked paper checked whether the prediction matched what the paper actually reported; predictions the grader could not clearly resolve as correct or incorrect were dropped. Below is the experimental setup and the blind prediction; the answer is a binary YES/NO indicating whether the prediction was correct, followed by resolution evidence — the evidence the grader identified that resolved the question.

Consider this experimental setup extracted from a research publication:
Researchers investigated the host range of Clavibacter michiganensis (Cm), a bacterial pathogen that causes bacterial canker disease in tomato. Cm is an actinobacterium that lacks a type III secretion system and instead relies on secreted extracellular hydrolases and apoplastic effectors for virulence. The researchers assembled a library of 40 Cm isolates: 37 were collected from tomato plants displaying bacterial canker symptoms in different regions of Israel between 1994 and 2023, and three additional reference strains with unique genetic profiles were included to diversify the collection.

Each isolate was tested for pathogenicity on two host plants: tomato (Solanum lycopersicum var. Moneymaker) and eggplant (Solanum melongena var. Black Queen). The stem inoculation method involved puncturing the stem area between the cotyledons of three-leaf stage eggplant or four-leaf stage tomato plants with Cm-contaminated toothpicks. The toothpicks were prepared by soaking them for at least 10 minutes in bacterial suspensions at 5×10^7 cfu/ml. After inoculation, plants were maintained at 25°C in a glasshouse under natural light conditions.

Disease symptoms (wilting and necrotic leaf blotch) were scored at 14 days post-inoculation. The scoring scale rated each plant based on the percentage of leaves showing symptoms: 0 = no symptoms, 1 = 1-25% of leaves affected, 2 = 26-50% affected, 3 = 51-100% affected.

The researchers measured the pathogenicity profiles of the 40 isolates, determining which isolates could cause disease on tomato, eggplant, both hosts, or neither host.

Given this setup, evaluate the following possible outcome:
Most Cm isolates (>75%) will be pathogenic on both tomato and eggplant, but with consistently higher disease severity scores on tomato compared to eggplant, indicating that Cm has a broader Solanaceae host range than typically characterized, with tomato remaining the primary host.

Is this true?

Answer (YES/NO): NO